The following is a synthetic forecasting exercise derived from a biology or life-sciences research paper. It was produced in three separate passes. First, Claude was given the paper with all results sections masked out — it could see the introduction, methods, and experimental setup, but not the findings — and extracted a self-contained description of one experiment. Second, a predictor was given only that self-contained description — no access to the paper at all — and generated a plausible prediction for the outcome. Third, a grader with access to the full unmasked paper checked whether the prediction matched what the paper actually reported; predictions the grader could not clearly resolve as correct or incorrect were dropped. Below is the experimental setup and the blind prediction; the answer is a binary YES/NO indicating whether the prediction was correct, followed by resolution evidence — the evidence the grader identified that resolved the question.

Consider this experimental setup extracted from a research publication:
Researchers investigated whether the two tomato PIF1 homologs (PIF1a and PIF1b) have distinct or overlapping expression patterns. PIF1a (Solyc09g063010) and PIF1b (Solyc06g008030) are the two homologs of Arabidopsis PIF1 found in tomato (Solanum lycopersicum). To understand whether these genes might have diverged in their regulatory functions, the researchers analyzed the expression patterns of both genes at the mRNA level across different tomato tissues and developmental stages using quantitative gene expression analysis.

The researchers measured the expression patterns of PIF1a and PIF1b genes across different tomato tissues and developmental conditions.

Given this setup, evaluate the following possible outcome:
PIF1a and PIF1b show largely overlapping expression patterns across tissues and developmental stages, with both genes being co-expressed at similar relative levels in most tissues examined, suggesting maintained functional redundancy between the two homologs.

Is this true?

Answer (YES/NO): NO